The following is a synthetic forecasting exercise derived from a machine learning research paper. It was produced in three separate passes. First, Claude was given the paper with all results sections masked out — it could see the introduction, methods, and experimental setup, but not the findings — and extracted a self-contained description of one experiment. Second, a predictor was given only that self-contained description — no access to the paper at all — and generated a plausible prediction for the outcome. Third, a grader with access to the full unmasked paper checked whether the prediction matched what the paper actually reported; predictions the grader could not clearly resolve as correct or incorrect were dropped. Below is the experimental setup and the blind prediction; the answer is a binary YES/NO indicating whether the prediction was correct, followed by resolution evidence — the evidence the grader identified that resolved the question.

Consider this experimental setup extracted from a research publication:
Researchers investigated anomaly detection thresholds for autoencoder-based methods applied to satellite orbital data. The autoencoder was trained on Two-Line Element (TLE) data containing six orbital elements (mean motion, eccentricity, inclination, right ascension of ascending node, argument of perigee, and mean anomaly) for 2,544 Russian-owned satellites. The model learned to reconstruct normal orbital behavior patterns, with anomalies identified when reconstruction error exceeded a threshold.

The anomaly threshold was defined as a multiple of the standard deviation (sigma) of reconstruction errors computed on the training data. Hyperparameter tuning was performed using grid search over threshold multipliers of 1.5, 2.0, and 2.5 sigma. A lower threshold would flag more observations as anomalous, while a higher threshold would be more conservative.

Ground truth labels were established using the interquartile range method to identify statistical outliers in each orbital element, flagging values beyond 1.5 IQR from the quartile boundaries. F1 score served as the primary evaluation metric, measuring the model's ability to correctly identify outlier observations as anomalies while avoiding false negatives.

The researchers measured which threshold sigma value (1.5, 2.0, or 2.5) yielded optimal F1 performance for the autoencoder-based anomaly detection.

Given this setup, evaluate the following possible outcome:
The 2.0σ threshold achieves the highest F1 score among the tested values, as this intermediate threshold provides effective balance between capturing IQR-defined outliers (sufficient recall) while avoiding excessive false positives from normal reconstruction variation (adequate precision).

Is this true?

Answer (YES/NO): NO